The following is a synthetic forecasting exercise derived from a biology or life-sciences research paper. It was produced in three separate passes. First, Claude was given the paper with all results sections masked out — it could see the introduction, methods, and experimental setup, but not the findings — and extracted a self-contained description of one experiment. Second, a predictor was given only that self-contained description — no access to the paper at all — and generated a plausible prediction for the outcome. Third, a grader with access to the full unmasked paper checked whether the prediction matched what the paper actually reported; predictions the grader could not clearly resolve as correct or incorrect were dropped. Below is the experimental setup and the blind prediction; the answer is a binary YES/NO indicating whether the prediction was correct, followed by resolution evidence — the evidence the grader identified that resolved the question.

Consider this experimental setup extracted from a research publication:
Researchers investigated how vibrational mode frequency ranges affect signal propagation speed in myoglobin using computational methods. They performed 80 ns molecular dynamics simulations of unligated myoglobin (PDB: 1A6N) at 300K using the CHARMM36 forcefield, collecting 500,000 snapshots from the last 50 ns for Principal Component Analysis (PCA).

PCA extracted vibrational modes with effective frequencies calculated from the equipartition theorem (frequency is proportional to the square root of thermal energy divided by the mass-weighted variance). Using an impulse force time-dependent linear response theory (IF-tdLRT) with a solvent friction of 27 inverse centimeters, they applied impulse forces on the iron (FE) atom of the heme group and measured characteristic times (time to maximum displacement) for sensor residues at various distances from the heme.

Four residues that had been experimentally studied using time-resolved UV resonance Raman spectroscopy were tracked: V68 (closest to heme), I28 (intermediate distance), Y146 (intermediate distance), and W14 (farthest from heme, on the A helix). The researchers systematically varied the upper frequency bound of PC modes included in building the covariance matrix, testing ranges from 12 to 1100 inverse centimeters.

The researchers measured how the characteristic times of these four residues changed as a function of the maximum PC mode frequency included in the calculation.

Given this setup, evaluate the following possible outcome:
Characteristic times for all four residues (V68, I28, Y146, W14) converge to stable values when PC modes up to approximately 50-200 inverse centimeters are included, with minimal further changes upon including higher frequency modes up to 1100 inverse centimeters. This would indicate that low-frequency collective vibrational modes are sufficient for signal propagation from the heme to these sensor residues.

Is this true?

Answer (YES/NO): NO